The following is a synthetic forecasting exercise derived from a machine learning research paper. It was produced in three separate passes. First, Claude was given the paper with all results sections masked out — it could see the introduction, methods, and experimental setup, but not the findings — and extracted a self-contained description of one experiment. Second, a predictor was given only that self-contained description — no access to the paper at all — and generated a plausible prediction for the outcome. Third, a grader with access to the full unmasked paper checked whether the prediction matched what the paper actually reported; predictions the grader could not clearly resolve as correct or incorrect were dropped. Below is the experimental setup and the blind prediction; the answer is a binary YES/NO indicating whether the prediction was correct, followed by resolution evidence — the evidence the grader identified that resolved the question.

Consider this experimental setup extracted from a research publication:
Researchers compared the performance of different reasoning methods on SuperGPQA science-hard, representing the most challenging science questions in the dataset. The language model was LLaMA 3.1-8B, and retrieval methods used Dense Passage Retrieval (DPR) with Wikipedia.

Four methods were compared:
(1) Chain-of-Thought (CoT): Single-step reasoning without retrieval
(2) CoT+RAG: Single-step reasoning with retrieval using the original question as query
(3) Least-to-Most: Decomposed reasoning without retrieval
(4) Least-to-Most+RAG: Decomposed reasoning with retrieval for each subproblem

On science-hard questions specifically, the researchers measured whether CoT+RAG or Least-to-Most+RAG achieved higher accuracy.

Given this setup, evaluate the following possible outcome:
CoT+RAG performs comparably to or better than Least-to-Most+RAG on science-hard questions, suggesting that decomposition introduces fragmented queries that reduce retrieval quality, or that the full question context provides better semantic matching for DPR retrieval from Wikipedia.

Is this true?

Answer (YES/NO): YES